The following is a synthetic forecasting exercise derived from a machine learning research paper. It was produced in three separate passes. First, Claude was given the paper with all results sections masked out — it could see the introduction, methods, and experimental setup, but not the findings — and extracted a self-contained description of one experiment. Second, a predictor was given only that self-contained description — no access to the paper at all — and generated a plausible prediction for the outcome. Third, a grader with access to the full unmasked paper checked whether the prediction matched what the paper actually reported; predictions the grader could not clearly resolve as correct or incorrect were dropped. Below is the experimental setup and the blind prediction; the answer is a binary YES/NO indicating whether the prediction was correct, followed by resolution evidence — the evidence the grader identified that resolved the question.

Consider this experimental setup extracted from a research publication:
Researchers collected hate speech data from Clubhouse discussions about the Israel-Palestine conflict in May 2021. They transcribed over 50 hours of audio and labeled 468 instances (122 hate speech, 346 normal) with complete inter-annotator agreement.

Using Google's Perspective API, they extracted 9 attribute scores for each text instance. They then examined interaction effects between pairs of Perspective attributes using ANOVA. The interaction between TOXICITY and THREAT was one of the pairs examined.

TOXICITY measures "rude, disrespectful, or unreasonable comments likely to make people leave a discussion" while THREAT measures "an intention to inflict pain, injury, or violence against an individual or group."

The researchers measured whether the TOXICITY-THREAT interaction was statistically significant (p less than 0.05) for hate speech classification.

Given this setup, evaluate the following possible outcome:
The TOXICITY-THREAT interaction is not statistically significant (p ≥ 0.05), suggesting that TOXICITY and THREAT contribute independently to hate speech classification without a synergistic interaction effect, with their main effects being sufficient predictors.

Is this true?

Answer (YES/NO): YES